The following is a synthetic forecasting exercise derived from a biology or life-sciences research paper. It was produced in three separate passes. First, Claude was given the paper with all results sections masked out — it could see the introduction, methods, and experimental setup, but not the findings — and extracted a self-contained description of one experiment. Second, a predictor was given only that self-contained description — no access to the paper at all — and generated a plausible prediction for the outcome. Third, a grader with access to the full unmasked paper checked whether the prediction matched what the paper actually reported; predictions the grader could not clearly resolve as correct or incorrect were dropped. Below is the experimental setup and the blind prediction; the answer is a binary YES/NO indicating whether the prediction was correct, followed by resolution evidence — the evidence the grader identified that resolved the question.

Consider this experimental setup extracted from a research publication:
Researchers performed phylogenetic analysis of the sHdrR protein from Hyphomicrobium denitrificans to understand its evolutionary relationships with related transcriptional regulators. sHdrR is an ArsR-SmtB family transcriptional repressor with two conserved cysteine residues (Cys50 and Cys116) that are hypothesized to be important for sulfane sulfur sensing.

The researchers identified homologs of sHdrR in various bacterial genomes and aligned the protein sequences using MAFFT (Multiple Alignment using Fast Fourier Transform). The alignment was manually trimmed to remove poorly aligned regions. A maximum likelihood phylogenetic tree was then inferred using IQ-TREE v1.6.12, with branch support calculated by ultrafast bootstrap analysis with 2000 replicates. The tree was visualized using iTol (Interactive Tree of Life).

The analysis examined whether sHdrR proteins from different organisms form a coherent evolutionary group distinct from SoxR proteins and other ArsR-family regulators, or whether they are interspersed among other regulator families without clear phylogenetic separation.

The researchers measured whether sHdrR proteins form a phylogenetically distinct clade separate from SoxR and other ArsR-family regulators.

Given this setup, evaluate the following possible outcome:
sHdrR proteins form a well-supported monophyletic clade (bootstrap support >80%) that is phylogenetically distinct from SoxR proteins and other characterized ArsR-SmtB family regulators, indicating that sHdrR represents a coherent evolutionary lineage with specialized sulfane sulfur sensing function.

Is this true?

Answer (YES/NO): NO